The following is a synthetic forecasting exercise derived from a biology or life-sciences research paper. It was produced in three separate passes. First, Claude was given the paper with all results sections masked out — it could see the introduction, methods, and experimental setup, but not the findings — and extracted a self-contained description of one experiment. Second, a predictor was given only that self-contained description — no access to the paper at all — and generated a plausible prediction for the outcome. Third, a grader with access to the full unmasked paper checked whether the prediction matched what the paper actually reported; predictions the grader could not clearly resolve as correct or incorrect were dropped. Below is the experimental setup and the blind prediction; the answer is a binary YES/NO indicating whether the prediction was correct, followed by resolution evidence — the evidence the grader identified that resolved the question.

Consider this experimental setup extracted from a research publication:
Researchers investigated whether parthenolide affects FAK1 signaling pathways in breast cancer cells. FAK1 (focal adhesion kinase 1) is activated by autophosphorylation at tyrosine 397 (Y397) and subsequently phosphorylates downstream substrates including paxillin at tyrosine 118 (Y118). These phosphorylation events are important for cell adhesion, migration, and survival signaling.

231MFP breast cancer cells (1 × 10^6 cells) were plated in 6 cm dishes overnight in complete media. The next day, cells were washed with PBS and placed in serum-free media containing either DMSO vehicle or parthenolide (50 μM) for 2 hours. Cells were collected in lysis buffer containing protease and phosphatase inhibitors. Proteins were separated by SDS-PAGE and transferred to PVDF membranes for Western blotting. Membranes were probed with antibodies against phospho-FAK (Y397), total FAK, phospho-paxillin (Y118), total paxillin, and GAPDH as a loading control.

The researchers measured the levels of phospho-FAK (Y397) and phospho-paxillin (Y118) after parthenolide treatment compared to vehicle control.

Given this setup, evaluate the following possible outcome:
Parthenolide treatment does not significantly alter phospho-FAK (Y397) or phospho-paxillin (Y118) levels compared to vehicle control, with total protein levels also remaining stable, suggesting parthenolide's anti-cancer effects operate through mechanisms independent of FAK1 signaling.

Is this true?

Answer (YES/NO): NO